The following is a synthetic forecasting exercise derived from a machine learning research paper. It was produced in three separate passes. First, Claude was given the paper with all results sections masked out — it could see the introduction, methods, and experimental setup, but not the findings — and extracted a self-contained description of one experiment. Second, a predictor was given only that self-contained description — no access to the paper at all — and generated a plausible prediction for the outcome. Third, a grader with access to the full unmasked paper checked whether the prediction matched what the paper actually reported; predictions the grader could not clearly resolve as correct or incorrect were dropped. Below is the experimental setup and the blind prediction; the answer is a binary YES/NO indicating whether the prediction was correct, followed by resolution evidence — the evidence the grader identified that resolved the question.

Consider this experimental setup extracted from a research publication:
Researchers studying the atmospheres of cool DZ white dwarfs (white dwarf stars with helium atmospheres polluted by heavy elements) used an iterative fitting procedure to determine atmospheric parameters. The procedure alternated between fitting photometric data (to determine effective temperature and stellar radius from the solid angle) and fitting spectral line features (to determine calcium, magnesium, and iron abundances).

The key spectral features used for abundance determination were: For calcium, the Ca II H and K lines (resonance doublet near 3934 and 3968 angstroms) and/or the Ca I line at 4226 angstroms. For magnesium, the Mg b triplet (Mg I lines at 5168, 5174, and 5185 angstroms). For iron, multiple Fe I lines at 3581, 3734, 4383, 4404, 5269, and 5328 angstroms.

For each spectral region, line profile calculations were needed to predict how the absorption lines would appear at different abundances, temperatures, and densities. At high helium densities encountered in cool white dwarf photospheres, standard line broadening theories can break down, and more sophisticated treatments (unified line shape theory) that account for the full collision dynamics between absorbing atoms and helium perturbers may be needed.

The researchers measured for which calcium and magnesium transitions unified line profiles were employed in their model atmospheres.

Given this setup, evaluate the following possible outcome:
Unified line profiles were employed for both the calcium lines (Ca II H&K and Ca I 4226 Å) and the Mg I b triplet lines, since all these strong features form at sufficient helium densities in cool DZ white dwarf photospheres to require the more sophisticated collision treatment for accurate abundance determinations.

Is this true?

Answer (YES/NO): YES